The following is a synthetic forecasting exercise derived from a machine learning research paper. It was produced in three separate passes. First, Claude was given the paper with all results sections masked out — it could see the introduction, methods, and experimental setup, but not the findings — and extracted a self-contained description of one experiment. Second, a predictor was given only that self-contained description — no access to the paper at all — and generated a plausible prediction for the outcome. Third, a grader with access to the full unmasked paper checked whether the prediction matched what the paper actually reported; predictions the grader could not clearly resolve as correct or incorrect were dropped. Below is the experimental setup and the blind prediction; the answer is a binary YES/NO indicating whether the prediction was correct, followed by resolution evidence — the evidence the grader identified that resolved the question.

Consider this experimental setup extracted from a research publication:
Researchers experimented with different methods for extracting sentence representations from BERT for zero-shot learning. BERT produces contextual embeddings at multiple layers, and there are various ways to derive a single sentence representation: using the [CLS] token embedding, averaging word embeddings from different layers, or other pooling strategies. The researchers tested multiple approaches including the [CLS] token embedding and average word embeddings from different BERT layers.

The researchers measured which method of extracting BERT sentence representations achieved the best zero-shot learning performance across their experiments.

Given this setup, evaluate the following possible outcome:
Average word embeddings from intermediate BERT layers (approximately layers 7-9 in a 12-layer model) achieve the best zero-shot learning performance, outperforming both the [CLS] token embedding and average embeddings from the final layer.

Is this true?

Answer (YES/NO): NO